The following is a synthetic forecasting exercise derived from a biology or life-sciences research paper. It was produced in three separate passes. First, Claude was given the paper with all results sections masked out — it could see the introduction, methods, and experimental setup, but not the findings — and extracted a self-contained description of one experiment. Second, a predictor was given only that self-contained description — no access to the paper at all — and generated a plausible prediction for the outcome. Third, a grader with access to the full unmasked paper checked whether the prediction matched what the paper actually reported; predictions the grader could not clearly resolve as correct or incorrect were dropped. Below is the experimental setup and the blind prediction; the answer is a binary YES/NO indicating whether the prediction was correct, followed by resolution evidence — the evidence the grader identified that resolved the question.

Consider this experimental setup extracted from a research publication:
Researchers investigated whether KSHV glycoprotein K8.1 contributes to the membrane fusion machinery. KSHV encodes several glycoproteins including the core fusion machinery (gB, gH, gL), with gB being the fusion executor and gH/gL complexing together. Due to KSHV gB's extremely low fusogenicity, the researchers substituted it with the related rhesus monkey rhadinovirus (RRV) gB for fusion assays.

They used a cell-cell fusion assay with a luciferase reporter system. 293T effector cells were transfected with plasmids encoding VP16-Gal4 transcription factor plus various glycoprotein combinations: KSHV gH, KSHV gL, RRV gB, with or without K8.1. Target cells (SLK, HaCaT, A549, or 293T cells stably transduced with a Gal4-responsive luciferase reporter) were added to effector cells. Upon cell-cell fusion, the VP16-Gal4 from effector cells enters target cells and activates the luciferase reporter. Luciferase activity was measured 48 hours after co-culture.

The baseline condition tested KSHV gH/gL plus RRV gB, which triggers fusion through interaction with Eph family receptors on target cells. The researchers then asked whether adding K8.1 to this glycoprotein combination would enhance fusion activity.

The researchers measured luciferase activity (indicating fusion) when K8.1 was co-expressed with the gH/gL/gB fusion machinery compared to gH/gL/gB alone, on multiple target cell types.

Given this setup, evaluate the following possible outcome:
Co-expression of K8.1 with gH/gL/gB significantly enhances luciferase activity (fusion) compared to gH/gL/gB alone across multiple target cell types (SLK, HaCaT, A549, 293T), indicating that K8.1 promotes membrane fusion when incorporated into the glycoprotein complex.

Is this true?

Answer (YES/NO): NO